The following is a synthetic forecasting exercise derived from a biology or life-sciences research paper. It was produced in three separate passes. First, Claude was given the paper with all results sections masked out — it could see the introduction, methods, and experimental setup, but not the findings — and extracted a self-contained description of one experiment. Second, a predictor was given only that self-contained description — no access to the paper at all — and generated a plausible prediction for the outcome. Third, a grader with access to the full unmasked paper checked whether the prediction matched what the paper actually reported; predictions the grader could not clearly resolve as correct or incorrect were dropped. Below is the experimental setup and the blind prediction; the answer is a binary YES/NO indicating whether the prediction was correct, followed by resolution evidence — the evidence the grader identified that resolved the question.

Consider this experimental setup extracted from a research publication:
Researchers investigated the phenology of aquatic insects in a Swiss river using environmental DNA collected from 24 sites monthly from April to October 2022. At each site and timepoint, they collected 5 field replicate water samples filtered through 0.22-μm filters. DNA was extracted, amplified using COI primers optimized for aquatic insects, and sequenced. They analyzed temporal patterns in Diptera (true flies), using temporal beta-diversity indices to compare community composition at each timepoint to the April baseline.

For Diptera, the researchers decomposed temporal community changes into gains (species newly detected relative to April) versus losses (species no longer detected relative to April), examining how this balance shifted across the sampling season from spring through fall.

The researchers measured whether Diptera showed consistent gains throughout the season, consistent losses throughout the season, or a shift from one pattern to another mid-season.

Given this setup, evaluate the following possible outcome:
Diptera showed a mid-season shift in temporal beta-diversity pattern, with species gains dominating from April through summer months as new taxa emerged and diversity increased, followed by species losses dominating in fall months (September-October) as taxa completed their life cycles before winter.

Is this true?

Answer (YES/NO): NO